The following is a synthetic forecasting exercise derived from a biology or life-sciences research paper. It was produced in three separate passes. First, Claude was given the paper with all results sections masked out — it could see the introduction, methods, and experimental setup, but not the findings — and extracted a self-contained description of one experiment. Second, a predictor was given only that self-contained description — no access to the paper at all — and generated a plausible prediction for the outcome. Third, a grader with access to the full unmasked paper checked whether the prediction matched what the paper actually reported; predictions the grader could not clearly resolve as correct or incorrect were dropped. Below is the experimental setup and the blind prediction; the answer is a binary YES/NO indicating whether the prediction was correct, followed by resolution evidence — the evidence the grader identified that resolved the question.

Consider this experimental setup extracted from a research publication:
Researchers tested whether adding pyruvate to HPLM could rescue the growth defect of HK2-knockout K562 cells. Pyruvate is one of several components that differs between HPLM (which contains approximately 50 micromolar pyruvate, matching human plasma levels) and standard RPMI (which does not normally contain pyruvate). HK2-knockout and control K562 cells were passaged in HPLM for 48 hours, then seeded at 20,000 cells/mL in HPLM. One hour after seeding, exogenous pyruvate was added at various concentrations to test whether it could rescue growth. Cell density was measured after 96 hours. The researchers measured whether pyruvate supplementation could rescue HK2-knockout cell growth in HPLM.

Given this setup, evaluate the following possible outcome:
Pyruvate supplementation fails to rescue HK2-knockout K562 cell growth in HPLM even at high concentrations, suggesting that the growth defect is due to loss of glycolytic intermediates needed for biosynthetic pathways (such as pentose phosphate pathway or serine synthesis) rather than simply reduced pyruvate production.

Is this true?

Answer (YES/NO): NO